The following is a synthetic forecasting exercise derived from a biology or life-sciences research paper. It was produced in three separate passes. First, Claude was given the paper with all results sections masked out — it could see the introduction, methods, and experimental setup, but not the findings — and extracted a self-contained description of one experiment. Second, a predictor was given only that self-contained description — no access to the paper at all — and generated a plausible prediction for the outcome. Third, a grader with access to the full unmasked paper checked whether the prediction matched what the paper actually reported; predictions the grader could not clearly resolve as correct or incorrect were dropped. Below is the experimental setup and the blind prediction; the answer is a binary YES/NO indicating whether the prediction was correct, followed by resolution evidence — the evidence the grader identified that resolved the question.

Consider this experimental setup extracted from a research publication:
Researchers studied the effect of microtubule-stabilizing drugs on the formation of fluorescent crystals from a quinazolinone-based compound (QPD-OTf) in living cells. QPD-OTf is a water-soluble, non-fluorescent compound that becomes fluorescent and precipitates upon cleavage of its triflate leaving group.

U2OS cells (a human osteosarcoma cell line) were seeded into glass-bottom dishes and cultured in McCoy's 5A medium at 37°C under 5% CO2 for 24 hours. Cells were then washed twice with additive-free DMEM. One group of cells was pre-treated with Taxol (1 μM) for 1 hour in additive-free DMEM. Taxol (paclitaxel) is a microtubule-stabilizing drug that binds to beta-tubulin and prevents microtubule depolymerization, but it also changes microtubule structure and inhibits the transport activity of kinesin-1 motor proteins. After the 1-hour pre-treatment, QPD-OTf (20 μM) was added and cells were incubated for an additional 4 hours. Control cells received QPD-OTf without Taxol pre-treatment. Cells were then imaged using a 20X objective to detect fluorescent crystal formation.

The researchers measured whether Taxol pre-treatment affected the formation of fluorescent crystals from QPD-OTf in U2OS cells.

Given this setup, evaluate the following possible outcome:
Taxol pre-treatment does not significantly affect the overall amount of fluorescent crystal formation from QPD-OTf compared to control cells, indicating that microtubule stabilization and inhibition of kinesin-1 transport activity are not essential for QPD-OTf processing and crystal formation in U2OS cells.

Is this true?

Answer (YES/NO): NO